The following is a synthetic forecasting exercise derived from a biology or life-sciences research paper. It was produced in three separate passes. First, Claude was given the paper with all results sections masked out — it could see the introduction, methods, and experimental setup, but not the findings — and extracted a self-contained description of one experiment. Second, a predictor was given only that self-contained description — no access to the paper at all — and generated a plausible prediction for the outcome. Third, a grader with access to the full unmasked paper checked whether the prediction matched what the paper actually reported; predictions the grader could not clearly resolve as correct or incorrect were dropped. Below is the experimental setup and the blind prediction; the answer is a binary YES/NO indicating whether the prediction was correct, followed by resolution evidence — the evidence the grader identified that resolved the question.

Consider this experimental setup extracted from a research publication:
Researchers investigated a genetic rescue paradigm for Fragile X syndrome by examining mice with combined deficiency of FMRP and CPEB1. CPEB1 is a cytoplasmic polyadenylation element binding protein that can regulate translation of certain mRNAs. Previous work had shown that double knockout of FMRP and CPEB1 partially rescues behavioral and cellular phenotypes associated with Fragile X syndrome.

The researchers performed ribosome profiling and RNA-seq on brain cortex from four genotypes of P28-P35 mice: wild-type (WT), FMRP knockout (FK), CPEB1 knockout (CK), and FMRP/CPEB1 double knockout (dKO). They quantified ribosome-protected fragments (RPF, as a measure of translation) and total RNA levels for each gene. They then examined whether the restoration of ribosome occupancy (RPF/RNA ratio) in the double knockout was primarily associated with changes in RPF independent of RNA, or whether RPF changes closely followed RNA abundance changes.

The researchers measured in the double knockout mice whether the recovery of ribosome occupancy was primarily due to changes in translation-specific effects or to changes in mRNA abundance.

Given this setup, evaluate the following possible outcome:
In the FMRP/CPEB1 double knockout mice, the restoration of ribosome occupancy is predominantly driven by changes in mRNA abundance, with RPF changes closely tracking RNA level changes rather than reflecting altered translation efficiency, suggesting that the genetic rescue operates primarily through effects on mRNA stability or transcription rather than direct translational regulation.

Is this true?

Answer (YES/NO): YES